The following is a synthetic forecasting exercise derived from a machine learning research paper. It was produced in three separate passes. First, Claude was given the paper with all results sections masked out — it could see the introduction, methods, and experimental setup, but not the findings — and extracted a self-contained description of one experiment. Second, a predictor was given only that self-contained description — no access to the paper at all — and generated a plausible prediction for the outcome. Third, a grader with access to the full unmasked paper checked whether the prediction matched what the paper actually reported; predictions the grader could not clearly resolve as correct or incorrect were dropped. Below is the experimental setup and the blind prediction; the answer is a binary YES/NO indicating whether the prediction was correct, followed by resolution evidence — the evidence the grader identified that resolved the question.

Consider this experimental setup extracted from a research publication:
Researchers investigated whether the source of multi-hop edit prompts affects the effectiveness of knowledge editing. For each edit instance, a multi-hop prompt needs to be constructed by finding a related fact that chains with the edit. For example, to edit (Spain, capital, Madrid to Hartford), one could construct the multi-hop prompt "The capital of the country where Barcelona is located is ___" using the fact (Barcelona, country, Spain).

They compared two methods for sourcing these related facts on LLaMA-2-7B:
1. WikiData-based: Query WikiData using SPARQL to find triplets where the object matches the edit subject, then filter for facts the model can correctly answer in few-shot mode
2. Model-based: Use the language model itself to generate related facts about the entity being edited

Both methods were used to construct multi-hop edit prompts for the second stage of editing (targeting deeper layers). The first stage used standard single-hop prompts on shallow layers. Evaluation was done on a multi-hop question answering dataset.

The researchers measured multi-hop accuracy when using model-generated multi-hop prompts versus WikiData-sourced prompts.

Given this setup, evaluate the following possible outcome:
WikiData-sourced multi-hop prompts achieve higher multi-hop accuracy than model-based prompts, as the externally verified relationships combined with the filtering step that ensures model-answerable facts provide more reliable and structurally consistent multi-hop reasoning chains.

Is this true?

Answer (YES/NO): NO